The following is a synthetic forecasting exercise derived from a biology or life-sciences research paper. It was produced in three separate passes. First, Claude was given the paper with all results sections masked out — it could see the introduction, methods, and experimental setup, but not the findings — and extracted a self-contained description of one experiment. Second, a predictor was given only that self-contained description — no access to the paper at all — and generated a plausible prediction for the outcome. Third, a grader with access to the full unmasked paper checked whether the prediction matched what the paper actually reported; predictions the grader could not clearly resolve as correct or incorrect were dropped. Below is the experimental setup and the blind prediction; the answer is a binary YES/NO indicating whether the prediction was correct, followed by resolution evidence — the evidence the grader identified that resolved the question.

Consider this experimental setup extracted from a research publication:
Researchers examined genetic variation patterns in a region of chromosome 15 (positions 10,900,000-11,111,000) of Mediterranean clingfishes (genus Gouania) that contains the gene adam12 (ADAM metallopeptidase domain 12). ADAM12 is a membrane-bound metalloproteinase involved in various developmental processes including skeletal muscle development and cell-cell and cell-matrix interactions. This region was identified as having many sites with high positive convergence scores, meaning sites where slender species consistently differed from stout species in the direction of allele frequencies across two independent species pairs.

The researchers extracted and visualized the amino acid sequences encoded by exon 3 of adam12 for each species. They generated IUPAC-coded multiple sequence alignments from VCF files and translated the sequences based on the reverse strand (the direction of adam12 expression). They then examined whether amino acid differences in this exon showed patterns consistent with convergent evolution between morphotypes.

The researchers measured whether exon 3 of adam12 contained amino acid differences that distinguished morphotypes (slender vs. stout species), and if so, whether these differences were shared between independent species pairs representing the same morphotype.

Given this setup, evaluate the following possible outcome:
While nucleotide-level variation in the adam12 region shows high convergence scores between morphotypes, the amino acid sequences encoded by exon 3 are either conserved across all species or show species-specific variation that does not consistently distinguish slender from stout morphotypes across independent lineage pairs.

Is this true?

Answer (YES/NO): NO